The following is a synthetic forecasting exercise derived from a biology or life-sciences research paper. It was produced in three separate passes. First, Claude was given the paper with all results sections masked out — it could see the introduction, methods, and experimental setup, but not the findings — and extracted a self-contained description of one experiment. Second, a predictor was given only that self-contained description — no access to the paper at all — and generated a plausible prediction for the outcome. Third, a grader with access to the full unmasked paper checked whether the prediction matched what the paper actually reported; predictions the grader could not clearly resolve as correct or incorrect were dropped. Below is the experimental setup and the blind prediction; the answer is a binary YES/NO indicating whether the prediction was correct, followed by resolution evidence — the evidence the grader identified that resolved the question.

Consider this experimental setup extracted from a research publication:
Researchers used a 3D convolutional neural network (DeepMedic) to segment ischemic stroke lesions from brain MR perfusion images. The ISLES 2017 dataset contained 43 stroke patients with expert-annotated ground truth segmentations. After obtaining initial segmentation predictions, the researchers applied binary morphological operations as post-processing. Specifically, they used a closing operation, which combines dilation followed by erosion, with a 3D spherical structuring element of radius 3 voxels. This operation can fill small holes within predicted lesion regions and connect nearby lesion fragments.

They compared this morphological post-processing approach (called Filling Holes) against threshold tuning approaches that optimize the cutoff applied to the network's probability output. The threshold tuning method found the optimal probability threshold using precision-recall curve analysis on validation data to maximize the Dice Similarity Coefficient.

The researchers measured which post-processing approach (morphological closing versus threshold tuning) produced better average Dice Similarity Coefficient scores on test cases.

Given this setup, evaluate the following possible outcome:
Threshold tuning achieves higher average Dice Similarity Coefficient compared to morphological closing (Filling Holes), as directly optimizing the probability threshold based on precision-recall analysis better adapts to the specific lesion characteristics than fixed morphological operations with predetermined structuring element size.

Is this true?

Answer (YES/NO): NO